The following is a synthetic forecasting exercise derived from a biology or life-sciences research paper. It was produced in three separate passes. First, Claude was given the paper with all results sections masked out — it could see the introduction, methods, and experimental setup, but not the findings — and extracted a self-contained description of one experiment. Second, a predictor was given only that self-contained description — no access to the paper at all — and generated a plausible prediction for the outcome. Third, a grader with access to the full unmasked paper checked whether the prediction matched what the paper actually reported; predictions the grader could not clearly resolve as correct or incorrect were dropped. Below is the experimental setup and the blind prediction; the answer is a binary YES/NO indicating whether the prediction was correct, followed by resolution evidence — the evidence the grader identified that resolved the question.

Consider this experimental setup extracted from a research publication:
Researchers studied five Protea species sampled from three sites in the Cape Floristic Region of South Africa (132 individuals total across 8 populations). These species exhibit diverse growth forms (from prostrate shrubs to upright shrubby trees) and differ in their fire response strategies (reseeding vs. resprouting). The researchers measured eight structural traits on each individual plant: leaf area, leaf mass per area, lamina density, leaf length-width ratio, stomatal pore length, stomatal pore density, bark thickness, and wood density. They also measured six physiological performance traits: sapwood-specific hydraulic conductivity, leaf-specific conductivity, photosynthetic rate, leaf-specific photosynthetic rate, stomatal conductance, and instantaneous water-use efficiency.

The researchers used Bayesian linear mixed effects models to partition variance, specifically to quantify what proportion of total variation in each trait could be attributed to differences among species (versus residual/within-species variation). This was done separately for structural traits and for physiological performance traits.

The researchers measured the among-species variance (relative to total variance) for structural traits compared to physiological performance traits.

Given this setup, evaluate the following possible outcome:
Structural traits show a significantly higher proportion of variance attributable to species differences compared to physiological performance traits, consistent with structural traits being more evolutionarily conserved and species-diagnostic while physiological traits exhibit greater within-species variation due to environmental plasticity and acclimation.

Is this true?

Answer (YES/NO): YES